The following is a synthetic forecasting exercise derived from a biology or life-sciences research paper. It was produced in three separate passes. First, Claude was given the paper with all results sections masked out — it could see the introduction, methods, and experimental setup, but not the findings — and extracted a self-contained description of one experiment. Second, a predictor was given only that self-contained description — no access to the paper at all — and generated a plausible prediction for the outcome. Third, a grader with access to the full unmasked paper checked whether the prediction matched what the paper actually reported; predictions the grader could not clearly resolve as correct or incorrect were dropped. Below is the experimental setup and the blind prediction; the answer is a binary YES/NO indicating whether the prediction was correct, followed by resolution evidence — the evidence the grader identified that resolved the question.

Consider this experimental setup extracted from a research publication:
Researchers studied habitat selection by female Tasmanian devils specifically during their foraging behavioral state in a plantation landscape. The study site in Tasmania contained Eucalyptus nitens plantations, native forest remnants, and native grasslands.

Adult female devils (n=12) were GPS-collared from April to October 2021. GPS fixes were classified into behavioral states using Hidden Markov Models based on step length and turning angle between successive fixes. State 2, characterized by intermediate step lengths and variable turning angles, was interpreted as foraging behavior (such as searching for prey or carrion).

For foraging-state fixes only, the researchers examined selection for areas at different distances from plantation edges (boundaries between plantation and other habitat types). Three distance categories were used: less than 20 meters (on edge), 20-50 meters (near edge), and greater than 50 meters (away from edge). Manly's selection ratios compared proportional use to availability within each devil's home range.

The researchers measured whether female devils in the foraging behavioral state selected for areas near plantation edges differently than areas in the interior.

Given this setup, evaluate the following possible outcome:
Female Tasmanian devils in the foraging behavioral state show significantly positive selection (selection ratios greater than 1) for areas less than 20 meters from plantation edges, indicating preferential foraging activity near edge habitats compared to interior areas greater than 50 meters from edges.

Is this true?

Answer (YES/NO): YES